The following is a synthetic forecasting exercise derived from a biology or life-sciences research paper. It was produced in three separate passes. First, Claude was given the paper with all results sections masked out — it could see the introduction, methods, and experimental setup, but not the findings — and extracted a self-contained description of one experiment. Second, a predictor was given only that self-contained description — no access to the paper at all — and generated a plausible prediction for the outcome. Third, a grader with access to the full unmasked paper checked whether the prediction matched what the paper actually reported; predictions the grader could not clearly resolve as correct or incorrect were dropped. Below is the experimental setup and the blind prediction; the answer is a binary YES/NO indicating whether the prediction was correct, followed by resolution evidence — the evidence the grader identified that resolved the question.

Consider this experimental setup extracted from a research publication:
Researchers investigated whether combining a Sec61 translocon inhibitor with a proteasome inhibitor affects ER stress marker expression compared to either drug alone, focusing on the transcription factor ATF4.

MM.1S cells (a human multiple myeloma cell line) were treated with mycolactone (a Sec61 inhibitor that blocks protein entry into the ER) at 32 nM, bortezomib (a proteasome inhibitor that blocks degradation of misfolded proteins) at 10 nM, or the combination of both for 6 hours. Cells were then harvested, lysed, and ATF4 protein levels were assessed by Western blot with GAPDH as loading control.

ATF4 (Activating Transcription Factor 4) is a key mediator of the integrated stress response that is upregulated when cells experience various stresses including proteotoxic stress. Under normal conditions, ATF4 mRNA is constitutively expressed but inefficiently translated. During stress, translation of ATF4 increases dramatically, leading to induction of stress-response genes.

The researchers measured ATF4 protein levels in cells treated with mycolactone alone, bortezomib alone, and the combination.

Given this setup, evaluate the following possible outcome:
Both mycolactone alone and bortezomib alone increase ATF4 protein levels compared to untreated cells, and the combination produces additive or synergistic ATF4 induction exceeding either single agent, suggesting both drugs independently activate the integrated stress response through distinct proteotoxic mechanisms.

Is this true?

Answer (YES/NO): YES